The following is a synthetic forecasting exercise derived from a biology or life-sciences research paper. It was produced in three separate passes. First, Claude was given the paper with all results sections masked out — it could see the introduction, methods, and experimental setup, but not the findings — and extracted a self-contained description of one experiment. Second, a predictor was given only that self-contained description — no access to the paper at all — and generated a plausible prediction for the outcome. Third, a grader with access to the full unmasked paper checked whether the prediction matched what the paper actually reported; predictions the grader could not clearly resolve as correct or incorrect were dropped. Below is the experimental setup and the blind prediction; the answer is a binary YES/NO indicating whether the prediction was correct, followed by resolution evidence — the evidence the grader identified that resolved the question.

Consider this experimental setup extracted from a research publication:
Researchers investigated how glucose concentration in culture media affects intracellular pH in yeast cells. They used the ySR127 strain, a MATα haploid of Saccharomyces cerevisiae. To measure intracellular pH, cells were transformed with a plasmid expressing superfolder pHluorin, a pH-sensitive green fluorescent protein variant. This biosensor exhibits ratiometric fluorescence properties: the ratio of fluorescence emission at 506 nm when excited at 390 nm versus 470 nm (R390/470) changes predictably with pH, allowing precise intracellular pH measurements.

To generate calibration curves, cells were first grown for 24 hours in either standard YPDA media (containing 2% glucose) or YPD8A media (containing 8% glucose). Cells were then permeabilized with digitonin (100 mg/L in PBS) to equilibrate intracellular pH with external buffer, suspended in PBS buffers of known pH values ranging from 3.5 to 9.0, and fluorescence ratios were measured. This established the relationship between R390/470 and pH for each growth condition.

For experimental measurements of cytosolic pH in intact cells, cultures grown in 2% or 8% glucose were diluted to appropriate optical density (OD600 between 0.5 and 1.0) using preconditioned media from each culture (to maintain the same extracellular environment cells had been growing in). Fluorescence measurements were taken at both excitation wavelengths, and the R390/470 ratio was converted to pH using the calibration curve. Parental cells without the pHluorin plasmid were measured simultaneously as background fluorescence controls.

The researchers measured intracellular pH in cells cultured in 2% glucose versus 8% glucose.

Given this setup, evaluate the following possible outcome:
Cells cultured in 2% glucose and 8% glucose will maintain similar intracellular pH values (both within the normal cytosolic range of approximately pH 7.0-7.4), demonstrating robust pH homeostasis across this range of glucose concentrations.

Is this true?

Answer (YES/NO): NO